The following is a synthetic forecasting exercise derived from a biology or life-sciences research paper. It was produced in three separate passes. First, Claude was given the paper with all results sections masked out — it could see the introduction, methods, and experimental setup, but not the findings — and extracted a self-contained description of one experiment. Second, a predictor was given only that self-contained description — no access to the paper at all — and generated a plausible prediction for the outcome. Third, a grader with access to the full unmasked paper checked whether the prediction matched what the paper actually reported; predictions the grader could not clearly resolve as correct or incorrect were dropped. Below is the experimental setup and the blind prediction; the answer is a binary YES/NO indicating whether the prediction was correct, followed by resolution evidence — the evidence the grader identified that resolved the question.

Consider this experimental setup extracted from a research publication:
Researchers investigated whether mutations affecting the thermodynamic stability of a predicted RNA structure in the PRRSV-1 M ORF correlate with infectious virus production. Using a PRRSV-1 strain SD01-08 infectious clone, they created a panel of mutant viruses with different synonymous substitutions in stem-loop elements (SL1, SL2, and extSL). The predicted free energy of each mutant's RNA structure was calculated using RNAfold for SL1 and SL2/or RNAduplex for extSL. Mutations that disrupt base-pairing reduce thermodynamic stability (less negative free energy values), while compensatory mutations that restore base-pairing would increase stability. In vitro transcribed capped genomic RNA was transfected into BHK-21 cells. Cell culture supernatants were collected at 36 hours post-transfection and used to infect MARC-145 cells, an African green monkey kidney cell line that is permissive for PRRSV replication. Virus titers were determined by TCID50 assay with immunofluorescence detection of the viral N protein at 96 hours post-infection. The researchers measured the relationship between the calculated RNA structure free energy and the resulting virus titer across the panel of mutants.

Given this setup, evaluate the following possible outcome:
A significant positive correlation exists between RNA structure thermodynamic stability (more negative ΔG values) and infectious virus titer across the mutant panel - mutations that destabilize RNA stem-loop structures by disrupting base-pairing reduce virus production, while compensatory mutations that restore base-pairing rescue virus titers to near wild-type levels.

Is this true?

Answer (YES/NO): YES